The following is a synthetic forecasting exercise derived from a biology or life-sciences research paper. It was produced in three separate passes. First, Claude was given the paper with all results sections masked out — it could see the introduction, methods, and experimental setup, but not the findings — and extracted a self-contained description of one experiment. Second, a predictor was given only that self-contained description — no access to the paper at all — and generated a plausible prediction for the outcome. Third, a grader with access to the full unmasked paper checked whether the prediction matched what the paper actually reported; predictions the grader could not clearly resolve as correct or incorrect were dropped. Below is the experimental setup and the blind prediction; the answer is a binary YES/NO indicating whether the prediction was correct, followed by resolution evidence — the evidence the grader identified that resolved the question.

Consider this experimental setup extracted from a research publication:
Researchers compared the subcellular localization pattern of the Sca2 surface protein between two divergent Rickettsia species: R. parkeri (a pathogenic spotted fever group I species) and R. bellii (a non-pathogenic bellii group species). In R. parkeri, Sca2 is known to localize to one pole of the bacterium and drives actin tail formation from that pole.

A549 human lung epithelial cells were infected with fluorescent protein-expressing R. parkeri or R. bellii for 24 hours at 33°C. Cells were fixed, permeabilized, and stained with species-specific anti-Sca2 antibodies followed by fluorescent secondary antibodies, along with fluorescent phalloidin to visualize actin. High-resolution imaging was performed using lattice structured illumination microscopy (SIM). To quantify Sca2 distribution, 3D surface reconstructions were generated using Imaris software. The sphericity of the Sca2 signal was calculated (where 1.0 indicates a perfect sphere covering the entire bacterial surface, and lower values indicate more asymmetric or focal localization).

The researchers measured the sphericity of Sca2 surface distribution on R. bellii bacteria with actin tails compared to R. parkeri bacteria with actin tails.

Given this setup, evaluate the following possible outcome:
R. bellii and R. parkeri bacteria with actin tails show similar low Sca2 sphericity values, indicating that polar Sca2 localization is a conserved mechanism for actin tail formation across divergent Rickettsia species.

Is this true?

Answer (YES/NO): NO